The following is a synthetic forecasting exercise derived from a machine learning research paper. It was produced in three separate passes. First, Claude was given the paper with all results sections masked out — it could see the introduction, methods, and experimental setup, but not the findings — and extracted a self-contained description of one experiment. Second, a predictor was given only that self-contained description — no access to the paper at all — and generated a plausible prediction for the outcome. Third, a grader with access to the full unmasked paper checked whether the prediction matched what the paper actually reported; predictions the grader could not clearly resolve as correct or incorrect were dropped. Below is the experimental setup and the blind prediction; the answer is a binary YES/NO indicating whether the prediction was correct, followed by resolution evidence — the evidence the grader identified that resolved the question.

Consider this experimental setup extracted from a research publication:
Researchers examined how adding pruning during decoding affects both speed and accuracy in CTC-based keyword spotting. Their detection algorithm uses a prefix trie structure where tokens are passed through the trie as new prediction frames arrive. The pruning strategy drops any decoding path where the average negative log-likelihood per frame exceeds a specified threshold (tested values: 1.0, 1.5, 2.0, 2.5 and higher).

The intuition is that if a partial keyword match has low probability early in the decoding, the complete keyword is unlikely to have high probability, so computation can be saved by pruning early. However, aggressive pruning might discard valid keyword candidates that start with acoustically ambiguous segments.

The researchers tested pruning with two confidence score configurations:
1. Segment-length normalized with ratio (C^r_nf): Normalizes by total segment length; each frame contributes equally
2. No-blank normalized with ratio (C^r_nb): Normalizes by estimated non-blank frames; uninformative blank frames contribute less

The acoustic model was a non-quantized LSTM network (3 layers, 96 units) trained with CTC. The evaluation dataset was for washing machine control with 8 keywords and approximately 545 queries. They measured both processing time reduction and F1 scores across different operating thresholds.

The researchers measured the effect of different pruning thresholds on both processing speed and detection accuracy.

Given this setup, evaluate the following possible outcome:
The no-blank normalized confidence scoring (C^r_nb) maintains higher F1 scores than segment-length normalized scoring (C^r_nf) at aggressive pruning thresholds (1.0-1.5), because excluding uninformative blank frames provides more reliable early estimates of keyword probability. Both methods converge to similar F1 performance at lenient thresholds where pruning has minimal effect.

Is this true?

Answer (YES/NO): NO